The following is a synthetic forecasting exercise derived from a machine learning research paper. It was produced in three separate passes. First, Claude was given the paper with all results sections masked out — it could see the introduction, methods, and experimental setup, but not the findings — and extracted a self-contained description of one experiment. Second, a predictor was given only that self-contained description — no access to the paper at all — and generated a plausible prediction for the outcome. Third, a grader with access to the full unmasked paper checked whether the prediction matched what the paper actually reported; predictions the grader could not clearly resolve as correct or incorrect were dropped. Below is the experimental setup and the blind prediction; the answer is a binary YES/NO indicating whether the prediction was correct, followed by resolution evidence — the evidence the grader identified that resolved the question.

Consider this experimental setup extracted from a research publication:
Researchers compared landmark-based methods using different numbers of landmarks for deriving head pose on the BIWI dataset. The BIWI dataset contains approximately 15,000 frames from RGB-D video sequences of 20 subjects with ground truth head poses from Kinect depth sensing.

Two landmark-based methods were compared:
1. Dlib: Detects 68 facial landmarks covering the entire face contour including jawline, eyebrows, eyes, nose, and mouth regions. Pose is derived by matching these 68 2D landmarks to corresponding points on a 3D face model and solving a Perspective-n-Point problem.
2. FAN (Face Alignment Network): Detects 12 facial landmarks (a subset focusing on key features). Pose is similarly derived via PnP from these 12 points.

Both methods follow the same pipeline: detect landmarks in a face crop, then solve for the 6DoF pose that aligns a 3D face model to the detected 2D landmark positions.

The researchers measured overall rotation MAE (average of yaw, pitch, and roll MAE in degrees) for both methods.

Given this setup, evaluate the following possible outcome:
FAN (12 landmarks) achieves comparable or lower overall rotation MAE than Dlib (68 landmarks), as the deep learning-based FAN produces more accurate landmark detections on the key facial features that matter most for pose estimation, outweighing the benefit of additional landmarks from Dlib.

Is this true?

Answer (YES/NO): YES